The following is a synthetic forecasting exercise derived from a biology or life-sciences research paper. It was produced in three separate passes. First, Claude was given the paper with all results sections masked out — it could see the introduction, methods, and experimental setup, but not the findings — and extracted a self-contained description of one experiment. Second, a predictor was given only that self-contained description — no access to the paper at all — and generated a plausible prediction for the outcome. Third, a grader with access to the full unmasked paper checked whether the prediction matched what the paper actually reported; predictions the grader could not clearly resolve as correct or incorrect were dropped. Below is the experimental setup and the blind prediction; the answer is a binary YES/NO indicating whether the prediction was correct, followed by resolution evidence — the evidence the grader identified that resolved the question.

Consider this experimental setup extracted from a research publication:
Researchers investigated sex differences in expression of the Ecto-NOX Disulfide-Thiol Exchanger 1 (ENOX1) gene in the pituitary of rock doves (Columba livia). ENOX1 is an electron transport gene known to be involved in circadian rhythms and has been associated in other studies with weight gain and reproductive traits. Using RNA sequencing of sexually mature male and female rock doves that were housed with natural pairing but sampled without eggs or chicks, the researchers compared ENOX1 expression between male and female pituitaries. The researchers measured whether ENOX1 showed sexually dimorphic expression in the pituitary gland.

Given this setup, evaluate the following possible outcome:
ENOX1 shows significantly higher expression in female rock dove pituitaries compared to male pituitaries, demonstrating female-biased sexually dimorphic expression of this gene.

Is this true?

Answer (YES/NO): NO